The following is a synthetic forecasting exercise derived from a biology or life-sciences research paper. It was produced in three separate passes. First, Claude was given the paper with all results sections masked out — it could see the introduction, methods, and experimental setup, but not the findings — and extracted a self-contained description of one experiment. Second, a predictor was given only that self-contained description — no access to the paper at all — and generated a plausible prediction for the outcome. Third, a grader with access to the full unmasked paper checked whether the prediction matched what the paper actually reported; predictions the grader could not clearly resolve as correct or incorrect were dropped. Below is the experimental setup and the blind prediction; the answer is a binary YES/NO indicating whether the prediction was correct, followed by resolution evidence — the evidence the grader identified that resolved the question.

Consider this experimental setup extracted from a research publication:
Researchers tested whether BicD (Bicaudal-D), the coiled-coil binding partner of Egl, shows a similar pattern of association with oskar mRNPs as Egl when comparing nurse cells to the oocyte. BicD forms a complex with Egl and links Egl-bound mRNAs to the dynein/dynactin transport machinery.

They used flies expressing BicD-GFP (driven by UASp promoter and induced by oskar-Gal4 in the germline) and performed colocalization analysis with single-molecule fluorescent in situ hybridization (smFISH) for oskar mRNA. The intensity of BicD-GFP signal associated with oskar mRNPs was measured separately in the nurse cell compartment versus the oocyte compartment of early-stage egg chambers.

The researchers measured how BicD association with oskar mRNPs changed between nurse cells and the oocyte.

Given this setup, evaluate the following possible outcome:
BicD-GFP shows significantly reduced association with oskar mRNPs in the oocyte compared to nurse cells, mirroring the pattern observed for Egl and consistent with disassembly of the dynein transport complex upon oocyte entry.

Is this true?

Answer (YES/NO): NO